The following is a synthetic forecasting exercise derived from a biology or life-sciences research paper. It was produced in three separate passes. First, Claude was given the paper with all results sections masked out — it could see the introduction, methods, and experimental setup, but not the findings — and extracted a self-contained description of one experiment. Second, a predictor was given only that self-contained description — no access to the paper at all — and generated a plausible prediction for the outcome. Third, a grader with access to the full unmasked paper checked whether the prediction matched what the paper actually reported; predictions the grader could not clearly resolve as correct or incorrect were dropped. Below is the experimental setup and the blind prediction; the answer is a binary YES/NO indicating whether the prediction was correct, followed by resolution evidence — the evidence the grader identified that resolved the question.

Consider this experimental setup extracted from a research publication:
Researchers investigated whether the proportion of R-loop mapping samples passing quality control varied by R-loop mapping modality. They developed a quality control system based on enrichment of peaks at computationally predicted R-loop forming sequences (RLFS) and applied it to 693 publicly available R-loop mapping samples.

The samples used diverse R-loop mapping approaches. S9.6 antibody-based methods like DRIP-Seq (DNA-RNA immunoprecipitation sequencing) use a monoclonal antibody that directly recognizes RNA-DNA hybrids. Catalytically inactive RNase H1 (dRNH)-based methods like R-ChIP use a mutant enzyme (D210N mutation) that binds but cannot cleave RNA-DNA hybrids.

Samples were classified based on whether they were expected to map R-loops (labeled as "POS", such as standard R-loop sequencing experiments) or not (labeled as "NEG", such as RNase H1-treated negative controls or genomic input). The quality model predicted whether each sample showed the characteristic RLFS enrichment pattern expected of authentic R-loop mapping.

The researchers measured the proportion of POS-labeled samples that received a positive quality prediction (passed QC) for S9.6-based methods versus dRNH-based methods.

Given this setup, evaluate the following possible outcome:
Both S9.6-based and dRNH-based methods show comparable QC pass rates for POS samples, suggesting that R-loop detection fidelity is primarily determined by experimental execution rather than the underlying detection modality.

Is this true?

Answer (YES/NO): YES